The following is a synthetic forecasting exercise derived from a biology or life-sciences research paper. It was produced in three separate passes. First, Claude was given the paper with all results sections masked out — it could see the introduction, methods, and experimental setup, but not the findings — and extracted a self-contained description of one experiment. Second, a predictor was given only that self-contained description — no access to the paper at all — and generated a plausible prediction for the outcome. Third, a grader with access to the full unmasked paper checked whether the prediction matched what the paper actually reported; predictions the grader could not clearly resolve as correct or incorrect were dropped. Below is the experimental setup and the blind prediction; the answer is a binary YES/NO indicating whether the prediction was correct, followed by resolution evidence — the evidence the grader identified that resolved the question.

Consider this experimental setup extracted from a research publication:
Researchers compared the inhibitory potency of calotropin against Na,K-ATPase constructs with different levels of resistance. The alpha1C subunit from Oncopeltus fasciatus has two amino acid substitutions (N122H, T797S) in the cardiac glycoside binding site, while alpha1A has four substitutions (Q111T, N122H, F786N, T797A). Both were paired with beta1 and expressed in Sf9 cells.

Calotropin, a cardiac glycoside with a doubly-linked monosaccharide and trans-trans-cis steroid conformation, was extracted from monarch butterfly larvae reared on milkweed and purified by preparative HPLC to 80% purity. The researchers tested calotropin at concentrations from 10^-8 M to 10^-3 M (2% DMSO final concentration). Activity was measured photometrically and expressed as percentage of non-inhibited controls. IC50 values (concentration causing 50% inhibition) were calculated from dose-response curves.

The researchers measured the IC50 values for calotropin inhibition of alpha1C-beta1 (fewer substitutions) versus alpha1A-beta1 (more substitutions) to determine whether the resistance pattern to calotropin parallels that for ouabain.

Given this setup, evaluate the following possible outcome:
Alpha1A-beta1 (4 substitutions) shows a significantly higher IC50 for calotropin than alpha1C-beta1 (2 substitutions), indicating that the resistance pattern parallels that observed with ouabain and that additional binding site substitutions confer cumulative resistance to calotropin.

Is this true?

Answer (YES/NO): YES